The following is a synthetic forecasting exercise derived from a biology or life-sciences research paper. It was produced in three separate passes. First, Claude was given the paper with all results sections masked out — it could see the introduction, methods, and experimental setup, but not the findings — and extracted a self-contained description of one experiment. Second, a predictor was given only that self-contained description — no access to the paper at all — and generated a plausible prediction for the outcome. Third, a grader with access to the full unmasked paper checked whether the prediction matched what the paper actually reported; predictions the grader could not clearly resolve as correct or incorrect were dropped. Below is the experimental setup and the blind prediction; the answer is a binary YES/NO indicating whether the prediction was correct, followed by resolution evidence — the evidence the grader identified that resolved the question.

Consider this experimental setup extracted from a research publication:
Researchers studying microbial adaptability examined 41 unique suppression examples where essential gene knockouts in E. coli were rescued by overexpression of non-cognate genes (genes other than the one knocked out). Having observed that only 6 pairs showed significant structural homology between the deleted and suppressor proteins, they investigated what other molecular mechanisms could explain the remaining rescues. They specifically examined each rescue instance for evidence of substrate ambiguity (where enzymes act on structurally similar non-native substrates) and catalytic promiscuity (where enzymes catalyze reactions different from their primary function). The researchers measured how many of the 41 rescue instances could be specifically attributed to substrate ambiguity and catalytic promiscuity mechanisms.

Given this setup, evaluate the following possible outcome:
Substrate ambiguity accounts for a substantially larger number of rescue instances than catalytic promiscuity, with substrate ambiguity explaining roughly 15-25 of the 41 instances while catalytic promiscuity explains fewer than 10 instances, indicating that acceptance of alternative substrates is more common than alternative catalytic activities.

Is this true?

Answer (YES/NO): NO